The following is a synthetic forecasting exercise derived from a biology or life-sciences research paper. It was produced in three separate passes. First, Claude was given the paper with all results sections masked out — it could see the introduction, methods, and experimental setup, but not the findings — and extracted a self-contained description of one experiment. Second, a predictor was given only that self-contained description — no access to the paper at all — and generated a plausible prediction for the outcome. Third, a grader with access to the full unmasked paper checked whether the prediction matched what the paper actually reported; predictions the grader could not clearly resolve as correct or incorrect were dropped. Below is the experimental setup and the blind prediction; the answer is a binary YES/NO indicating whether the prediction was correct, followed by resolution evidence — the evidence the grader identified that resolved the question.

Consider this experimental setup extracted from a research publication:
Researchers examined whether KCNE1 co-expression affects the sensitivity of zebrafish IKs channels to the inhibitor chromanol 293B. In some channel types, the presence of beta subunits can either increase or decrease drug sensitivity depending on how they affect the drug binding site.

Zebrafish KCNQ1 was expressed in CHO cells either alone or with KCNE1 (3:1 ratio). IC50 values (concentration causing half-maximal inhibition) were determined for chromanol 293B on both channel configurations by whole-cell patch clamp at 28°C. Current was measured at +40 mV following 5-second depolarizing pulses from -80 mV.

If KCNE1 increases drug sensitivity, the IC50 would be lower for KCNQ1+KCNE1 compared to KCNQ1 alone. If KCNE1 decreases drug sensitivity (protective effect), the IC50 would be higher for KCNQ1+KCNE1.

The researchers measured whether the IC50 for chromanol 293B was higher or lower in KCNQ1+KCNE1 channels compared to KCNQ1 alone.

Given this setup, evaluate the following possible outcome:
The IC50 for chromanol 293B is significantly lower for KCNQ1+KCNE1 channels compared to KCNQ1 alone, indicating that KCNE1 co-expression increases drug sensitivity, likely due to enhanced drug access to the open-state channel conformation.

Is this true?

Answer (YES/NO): NO